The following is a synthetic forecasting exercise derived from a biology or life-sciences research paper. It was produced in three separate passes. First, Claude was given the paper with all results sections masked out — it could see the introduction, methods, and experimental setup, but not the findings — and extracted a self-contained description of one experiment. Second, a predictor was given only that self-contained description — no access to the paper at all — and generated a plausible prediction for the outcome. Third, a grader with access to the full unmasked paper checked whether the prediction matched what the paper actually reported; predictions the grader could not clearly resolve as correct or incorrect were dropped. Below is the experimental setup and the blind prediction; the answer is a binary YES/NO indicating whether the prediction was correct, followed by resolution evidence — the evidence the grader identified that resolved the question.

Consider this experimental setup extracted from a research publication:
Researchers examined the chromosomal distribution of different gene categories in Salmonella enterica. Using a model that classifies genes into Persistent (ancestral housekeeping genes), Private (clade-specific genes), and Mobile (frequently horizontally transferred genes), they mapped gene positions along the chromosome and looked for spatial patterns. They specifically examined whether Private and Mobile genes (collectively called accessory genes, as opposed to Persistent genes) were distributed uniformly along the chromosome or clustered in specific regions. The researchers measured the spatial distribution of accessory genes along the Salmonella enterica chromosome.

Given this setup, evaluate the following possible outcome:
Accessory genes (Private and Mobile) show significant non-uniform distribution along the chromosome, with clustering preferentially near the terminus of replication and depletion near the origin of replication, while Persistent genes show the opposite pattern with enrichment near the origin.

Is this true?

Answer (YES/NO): NO